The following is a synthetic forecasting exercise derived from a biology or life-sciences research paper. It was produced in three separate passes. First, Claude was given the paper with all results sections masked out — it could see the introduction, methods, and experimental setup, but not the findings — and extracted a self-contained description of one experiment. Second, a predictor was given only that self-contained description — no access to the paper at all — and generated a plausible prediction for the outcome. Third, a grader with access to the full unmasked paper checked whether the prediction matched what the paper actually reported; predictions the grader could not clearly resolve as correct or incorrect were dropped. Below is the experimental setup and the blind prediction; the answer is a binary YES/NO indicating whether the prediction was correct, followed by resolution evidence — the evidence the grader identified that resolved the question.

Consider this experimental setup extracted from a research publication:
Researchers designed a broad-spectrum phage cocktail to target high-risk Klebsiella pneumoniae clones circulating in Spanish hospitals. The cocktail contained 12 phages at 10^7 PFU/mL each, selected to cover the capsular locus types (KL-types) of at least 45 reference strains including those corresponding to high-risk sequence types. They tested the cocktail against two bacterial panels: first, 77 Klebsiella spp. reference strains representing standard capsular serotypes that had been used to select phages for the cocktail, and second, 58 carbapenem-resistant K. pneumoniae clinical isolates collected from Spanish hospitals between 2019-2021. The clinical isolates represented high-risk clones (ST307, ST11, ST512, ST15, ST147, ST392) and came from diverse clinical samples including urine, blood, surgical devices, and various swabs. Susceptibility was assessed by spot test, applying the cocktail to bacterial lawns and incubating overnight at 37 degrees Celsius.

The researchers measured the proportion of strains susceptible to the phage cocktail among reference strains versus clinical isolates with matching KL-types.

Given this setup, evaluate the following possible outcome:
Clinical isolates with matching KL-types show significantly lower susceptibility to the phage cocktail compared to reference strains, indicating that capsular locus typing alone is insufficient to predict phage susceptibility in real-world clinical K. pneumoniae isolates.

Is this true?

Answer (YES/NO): YES